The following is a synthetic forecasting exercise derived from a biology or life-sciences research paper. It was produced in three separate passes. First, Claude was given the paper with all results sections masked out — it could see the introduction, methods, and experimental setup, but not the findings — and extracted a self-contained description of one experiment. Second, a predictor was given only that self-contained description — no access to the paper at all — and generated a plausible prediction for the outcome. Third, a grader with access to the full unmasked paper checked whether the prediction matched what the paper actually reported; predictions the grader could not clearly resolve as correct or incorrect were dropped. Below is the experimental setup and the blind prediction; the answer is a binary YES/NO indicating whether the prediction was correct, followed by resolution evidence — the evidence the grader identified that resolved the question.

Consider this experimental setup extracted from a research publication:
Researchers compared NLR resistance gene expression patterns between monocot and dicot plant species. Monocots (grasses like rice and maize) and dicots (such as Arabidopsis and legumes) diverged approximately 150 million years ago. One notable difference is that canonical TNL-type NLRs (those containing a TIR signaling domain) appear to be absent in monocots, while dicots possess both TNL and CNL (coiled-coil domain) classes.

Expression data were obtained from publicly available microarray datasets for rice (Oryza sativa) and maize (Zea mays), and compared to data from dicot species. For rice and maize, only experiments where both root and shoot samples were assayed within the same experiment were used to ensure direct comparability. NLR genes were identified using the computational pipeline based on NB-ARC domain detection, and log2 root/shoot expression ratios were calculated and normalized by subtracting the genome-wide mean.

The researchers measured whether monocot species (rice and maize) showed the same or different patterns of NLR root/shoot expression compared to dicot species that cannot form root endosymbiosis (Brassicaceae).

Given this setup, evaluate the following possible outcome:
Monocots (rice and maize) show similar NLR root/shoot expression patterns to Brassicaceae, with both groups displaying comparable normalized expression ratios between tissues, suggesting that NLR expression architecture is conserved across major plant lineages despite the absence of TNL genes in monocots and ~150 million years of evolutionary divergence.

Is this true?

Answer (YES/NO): NO